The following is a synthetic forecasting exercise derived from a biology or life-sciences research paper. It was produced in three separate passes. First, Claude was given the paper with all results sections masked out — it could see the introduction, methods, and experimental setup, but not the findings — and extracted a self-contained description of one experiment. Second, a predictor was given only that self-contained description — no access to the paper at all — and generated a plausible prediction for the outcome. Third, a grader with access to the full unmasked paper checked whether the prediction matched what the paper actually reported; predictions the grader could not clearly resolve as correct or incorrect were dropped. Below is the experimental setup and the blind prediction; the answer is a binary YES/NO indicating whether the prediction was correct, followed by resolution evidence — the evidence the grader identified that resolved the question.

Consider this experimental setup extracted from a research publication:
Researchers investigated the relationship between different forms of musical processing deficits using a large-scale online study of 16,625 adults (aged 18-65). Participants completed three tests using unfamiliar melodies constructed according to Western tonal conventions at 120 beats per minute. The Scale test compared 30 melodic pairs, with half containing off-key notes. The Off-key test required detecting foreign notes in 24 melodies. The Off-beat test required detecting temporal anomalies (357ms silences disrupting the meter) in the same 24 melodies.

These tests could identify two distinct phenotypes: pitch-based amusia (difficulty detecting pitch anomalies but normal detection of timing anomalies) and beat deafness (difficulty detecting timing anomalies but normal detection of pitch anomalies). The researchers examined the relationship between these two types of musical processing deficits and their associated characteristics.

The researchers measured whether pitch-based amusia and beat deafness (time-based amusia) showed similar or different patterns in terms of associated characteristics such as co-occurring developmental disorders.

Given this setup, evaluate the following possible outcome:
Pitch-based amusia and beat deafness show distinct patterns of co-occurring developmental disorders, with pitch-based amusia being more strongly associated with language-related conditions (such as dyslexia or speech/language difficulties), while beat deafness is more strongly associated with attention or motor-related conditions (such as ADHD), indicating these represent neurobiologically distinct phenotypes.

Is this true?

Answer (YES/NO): NO